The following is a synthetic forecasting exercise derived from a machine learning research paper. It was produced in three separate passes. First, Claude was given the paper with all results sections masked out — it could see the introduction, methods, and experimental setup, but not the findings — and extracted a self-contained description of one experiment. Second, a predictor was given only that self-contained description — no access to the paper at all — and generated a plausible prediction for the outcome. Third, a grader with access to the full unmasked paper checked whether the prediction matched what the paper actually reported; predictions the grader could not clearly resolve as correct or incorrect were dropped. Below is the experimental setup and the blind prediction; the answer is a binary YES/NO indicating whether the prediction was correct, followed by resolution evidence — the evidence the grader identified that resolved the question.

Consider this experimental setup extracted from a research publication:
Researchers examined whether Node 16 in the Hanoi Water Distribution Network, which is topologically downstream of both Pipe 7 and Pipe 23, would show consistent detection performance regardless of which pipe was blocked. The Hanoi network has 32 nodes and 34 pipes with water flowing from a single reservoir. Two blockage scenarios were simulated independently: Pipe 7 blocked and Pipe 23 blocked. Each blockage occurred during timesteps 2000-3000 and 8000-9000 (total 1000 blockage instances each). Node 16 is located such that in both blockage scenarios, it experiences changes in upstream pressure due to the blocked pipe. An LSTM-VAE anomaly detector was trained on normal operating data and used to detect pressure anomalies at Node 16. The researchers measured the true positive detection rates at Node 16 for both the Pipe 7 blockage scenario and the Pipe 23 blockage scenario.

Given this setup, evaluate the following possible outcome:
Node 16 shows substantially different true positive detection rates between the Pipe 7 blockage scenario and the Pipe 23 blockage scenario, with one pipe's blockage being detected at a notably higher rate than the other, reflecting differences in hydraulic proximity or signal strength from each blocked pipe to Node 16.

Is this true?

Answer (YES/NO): NO